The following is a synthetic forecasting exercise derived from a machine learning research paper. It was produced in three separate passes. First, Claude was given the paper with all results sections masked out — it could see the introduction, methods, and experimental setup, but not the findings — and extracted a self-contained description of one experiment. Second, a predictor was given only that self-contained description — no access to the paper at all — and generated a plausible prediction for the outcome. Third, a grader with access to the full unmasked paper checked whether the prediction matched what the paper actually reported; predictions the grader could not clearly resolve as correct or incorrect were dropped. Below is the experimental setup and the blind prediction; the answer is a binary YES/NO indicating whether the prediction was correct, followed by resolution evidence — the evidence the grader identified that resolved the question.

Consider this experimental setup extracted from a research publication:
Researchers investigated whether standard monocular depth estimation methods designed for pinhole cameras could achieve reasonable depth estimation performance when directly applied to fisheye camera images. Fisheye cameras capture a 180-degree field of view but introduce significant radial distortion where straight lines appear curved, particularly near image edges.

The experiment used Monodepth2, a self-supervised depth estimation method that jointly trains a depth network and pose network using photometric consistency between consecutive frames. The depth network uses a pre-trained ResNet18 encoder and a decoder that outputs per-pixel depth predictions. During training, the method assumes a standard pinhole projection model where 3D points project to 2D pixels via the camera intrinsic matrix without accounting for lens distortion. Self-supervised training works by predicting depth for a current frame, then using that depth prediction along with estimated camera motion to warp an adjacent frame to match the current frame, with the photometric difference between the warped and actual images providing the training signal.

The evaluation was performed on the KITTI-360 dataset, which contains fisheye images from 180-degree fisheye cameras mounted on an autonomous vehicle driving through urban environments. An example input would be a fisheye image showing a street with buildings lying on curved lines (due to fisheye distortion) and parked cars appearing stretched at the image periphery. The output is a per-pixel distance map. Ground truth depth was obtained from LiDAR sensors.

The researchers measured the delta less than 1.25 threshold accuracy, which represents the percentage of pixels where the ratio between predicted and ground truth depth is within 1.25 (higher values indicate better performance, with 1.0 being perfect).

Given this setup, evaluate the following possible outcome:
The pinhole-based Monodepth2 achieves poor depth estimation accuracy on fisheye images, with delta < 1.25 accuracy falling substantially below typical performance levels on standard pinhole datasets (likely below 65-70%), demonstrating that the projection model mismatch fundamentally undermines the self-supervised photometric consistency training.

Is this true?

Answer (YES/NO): YES